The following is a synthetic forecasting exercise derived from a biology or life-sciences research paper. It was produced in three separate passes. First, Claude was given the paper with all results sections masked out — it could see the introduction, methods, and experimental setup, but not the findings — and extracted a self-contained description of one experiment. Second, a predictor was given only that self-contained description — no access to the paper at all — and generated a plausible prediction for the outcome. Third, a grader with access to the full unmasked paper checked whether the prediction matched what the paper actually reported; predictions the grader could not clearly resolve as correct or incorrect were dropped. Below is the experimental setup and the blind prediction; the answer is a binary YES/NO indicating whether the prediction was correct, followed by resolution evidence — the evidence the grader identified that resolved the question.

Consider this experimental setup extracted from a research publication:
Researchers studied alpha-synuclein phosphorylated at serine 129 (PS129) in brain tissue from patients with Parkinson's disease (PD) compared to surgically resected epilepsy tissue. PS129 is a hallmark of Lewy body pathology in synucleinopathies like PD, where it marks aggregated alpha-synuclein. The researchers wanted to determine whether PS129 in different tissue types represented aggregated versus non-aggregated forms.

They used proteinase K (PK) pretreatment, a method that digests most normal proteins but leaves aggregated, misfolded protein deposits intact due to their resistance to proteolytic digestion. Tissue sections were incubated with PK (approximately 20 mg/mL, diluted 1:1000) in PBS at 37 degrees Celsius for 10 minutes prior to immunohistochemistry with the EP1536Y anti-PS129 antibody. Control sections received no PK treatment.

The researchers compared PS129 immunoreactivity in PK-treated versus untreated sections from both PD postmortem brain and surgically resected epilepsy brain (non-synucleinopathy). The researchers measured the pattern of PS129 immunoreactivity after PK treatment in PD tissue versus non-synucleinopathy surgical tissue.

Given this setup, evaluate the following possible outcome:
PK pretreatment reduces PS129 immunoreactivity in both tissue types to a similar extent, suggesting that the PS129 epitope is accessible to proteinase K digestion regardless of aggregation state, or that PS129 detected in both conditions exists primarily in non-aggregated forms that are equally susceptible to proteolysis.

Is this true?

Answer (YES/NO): NO